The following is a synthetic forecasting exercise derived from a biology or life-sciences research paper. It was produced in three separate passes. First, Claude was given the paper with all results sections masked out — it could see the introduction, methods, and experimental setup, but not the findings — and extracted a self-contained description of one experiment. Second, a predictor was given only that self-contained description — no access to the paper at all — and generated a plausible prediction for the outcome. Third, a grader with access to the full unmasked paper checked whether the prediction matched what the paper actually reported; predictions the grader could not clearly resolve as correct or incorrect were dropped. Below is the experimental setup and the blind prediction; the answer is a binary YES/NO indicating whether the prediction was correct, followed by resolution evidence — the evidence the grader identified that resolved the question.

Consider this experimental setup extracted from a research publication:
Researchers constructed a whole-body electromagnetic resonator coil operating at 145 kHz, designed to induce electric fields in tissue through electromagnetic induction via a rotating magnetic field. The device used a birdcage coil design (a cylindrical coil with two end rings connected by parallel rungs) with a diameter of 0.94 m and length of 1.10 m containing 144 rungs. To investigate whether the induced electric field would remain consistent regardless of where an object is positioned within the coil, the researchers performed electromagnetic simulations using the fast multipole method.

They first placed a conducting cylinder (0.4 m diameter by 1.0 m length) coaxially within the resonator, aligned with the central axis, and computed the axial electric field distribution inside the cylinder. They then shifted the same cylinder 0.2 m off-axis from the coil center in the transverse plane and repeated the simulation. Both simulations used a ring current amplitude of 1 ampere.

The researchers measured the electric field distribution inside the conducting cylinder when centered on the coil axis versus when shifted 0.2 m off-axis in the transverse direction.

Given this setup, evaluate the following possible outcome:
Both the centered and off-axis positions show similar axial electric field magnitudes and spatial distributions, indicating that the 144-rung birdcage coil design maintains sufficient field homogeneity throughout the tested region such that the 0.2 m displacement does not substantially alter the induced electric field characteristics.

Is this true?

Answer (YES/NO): YES